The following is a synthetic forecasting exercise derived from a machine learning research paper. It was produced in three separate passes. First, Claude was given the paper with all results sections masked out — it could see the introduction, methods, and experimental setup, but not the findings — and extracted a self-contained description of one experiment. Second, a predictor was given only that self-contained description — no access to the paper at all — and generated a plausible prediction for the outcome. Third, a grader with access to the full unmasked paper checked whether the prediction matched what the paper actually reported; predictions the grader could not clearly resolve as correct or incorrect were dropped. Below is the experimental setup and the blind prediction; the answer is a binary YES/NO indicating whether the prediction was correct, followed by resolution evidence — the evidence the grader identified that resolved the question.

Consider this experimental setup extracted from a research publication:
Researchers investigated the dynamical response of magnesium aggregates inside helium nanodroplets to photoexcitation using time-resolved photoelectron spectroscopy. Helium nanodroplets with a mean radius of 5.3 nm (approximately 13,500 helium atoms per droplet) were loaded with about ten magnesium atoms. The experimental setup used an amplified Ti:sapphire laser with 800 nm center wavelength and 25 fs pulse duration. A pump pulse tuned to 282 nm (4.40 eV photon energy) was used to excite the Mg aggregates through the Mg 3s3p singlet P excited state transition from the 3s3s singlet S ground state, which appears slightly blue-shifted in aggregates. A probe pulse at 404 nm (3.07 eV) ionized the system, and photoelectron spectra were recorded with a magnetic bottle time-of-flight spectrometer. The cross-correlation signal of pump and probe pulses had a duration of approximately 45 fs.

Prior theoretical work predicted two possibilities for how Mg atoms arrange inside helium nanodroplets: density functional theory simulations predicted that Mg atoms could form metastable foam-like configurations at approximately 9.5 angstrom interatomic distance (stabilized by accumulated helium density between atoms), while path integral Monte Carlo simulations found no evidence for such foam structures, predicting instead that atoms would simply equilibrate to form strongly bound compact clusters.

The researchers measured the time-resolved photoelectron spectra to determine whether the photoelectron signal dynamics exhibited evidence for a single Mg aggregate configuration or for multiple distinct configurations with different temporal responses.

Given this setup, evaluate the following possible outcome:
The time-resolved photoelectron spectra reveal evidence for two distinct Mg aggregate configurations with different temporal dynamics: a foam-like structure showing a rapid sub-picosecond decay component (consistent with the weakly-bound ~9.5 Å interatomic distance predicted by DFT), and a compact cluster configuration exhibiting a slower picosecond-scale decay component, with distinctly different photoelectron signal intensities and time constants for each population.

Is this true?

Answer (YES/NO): NO